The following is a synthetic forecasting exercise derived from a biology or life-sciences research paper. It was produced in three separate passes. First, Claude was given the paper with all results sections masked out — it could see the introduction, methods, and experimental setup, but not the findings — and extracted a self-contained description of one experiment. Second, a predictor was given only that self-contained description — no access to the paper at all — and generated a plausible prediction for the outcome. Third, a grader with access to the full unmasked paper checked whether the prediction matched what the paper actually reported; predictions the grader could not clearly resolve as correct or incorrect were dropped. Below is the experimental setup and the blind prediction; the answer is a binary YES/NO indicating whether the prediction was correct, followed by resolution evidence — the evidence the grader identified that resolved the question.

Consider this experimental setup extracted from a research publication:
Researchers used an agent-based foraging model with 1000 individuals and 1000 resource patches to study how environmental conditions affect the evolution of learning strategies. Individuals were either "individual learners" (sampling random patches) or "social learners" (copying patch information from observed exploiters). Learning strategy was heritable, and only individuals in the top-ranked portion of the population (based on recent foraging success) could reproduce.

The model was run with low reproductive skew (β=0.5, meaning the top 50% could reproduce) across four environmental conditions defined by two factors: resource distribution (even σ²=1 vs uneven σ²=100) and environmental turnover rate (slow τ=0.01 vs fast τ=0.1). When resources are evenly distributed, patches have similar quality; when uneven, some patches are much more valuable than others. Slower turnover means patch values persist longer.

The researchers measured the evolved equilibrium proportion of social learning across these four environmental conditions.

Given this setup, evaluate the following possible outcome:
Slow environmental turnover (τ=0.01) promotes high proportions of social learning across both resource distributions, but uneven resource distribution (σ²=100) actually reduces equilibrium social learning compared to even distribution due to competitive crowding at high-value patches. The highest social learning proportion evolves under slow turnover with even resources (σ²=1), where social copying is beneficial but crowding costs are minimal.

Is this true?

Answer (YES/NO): NO